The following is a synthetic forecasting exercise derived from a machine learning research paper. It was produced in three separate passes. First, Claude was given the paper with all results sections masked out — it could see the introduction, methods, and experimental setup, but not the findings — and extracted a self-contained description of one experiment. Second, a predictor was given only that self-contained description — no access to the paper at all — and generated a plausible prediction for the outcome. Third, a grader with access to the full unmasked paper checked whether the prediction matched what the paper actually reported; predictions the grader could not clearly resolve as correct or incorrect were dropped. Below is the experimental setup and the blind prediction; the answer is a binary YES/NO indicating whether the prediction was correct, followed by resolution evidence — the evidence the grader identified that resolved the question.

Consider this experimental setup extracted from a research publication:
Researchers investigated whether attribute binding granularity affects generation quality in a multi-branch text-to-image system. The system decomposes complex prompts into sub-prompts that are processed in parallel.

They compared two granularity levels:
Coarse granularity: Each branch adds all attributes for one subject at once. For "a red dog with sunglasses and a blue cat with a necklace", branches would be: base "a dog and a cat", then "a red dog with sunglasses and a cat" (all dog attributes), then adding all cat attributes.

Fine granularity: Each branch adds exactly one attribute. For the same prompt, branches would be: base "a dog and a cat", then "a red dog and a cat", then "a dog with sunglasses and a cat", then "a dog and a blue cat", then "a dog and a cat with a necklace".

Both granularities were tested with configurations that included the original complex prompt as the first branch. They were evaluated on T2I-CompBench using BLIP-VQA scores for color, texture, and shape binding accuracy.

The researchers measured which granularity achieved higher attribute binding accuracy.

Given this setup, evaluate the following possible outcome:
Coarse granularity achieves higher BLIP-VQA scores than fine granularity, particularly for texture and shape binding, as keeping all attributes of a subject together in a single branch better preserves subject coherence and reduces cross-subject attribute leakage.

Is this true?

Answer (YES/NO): NO